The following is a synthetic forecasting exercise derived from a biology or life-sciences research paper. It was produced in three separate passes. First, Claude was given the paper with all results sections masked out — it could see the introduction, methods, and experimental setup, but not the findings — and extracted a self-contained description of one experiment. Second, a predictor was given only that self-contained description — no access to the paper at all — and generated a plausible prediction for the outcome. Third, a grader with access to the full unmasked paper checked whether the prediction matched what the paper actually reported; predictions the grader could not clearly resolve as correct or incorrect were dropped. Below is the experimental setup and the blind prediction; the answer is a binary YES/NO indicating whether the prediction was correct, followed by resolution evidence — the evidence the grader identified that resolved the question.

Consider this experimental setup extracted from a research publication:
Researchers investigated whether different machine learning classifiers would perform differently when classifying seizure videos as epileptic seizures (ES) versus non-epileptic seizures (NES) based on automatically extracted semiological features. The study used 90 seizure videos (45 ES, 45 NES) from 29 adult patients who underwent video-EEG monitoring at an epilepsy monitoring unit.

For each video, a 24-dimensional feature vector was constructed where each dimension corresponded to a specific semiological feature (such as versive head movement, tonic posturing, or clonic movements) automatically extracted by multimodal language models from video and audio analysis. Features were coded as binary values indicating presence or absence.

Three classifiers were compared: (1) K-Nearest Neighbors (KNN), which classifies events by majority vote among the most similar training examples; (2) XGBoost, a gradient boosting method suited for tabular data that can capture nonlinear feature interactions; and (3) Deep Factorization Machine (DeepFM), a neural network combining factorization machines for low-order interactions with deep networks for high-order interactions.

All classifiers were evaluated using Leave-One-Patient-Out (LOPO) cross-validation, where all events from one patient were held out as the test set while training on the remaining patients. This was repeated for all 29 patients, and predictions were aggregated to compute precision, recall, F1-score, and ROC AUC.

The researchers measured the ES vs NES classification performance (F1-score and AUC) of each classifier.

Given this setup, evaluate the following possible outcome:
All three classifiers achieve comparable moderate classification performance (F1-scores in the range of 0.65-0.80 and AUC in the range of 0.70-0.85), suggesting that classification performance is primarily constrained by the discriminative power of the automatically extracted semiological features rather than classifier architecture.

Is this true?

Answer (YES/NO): NO